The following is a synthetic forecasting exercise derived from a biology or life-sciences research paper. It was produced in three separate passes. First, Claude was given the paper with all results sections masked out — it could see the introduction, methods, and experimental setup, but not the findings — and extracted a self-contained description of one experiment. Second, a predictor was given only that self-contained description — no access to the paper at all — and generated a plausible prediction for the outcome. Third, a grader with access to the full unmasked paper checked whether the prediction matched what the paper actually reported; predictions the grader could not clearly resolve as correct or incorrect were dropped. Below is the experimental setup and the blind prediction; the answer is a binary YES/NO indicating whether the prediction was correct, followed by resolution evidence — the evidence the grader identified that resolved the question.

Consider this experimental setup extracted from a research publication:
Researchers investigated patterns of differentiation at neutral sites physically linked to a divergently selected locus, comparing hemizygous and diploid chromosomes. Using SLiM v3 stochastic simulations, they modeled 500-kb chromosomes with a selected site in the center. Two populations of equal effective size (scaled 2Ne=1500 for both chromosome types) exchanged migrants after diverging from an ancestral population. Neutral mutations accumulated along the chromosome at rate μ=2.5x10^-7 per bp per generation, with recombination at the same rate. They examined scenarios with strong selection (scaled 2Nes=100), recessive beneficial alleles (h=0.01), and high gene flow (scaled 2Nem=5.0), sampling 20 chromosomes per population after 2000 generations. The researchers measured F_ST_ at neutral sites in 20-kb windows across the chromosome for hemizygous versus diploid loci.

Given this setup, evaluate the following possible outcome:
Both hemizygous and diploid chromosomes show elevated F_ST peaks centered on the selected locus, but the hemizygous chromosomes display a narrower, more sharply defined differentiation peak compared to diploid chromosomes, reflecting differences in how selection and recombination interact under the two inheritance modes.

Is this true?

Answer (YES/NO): NO